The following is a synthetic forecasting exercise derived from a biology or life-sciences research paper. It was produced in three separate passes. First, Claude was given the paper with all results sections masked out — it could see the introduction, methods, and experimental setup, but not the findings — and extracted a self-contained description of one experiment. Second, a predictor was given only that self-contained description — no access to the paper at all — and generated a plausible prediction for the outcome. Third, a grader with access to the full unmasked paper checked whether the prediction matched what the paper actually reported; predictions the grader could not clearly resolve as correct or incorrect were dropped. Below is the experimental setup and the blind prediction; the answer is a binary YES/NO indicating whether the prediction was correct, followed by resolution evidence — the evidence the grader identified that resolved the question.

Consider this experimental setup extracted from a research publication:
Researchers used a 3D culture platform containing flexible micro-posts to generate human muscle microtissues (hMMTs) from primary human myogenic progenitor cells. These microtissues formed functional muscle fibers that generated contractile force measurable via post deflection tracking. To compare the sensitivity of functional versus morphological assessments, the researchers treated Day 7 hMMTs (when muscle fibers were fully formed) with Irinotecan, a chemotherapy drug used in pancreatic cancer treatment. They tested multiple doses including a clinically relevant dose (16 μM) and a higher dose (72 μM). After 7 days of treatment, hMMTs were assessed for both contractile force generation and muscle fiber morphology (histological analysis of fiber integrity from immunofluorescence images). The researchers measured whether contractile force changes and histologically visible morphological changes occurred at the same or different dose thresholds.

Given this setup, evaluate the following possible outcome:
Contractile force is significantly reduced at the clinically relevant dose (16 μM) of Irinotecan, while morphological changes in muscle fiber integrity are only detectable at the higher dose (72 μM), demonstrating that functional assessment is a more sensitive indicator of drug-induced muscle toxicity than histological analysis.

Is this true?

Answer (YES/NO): YES